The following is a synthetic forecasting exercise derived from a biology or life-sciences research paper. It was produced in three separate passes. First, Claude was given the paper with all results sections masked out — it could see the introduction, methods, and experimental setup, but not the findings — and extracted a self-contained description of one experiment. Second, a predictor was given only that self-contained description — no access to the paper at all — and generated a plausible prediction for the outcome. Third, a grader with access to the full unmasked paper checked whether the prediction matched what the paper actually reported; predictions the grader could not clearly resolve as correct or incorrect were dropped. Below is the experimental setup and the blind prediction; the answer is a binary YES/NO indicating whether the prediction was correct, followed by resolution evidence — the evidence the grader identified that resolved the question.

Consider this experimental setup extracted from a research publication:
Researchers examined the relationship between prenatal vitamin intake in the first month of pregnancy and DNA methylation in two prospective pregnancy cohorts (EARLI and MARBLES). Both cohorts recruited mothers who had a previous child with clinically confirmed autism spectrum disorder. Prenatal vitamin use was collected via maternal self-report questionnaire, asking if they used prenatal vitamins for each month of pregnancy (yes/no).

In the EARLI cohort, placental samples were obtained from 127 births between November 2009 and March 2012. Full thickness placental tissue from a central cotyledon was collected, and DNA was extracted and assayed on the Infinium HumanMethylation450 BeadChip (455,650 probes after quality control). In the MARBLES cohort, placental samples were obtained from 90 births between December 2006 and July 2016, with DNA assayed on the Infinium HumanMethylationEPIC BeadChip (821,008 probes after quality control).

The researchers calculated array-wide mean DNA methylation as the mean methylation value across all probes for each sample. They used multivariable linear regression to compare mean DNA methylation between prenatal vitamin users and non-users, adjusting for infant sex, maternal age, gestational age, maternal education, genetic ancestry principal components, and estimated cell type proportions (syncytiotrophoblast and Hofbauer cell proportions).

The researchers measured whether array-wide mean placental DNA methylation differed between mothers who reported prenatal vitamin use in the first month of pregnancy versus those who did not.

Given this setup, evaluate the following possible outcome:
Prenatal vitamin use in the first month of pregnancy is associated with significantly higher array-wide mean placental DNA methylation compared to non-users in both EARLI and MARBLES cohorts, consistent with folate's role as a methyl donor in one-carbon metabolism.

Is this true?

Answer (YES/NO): NO